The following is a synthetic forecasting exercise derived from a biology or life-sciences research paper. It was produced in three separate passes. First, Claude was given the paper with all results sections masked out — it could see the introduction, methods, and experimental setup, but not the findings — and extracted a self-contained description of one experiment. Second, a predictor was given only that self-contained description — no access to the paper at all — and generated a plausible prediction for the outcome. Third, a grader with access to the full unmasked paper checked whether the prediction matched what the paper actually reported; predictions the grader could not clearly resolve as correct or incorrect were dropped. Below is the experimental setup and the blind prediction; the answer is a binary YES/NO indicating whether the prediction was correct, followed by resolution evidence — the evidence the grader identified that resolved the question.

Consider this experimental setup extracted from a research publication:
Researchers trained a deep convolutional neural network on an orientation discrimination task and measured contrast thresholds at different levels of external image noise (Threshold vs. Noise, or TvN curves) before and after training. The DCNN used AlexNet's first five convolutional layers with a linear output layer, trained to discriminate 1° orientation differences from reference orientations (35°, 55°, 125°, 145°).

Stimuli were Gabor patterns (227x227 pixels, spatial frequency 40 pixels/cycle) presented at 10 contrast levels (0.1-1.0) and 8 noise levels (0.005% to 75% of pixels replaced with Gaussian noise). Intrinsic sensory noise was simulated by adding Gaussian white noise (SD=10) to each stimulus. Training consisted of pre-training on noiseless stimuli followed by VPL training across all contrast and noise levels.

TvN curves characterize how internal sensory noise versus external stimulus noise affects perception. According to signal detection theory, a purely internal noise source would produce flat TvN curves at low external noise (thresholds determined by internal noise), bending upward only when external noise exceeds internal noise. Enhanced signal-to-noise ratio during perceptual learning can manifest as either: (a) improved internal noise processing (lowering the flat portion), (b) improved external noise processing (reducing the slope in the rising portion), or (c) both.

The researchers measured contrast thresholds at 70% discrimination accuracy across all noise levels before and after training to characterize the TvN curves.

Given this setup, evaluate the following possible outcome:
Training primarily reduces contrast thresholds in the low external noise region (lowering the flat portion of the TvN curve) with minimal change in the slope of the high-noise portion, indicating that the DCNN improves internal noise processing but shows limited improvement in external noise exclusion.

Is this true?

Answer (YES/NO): NO